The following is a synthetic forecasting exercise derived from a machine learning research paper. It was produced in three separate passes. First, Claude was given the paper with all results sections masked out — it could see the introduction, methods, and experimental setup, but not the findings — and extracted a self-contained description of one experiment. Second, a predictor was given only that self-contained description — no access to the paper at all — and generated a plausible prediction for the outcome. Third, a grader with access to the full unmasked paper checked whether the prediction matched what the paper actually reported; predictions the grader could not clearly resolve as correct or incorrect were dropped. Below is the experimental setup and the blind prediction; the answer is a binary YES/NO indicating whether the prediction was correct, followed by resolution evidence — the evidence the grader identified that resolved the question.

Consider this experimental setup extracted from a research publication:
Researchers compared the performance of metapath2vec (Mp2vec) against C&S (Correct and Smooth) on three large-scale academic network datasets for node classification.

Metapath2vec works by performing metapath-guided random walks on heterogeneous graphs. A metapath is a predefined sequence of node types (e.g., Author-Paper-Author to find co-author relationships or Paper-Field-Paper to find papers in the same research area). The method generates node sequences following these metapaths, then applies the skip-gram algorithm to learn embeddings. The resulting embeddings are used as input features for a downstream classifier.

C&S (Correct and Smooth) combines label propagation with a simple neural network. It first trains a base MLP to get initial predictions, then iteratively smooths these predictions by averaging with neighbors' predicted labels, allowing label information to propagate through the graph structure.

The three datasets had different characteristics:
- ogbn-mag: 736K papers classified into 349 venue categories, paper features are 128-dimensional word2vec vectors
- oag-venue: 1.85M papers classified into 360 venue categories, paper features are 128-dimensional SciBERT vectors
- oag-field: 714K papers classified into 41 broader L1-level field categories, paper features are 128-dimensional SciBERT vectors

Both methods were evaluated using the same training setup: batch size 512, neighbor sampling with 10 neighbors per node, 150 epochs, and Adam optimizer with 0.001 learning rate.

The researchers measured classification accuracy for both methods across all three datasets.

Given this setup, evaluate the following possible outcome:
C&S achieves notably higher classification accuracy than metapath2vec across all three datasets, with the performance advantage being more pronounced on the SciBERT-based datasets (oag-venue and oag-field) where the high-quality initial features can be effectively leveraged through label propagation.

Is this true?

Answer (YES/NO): NO